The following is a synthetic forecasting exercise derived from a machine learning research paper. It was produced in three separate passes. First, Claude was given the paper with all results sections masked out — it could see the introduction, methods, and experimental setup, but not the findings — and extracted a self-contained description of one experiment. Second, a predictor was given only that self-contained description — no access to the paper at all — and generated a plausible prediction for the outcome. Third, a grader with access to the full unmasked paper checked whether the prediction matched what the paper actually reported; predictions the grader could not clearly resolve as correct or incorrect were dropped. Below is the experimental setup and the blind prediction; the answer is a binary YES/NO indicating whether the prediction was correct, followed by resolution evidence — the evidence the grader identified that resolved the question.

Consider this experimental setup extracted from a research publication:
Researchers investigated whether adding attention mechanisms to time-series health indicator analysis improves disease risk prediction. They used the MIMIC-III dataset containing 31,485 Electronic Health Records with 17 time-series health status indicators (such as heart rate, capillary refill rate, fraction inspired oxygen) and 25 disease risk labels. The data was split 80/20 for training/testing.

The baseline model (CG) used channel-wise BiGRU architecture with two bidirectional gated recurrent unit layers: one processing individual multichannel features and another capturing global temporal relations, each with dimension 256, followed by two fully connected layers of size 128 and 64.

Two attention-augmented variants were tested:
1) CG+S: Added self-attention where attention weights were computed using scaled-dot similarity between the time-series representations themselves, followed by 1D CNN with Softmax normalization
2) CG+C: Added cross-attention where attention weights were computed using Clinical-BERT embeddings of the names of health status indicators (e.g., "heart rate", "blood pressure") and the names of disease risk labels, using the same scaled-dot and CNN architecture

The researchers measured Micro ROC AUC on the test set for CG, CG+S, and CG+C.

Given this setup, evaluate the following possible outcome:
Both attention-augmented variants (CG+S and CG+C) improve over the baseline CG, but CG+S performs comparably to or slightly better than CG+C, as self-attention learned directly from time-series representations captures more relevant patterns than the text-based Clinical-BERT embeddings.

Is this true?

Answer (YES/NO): NO